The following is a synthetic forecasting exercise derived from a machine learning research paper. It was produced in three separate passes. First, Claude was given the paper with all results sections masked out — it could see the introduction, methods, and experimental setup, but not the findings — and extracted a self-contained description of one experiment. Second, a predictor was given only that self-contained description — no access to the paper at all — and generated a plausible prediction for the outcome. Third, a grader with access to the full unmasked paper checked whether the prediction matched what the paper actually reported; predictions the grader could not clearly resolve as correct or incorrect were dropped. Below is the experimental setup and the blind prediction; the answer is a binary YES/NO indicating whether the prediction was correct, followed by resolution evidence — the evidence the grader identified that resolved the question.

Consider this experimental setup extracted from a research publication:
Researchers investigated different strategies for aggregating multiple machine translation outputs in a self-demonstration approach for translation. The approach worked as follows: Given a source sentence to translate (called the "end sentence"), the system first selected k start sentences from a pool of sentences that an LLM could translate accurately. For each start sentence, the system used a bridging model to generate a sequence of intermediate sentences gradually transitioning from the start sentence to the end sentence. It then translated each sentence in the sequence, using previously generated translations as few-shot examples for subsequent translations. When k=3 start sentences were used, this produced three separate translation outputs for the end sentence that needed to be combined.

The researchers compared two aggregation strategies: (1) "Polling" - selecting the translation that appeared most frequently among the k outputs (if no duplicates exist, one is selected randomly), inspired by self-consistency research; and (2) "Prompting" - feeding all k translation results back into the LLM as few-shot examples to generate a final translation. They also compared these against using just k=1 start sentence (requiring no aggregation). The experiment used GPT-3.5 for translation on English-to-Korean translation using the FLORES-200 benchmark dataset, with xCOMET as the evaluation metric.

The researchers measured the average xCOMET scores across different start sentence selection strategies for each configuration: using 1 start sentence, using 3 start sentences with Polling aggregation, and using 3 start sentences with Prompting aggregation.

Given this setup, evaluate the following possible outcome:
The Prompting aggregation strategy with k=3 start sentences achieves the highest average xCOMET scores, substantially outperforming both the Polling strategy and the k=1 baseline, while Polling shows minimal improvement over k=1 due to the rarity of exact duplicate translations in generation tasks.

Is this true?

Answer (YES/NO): NO